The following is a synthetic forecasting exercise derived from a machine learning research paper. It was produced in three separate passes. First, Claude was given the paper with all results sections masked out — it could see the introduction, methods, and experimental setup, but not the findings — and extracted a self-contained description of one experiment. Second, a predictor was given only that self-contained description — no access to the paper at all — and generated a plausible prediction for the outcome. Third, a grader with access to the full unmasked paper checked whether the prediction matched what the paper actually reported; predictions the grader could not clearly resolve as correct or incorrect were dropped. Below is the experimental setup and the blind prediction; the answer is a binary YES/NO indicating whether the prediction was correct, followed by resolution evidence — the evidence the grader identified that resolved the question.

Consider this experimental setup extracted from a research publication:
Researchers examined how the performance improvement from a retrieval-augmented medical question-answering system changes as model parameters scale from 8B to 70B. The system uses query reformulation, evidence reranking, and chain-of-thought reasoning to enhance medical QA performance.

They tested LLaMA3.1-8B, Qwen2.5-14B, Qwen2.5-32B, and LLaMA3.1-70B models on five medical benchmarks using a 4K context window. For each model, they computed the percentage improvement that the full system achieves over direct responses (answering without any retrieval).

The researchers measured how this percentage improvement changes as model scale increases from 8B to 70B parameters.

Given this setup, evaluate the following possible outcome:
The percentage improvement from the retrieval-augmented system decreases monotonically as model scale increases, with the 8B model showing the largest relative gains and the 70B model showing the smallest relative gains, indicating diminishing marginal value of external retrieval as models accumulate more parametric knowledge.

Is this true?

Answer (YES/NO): NO